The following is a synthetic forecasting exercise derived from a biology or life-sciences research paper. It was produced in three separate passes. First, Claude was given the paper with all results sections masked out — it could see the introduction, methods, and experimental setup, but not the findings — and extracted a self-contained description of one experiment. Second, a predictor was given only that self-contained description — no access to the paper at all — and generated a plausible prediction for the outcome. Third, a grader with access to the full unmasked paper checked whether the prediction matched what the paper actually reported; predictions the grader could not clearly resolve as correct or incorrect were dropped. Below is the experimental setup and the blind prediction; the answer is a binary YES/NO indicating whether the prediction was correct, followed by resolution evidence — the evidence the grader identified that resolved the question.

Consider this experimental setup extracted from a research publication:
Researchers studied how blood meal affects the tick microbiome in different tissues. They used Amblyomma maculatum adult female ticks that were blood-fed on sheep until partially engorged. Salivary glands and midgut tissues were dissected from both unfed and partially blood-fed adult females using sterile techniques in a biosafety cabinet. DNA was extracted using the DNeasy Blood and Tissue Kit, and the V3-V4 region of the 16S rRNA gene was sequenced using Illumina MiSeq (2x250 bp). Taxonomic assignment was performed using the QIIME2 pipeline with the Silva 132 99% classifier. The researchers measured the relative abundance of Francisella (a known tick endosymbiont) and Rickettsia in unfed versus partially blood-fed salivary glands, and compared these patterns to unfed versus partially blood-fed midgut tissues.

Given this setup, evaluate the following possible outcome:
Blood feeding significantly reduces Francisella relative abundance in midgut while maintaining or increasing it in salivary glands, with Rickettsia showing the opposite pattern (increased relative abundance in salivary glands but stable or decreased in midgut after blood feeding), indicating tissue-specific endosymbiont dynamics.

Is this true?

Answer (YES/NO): NO